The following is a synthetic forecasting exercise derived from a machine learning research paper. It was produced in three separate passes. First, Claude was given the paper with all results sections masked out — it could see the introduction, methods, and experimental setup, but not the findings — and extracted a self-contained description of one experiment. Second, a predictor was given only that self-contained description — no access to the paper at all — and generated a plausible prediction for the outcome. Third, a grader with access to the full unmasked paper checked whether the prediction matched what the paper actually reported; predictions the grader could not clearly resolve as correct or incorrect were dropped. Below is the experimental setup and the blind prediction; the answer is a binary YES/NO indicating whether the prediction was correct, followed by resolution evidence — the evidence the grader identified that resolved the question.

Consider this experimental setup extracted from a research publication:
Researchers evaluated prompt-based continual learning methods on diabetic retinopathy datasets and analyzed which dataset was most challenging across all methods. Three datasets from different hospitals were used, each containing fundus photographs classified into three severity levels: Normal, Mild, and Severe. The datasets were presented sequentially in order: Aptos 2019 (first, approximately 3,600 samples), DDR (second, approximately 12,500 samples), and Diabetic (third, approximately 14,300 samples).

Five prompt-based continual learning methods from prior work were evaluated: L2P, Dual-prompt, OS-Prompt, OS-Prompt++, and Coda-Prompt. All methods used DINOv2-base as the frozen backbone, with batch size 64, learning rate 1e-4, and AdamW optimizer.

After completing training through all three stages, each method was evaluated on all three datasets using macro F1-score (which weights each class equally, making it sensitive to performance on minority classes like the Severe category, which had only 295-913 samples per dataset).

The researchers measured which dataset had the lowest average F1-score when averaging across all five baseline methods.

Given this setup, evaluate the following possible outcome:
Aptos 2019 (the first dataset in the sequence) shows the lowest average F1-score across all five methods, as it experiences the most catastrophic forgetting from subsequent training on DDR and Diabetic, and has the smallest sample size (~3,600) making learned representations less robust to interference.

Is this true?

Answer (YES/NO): NO